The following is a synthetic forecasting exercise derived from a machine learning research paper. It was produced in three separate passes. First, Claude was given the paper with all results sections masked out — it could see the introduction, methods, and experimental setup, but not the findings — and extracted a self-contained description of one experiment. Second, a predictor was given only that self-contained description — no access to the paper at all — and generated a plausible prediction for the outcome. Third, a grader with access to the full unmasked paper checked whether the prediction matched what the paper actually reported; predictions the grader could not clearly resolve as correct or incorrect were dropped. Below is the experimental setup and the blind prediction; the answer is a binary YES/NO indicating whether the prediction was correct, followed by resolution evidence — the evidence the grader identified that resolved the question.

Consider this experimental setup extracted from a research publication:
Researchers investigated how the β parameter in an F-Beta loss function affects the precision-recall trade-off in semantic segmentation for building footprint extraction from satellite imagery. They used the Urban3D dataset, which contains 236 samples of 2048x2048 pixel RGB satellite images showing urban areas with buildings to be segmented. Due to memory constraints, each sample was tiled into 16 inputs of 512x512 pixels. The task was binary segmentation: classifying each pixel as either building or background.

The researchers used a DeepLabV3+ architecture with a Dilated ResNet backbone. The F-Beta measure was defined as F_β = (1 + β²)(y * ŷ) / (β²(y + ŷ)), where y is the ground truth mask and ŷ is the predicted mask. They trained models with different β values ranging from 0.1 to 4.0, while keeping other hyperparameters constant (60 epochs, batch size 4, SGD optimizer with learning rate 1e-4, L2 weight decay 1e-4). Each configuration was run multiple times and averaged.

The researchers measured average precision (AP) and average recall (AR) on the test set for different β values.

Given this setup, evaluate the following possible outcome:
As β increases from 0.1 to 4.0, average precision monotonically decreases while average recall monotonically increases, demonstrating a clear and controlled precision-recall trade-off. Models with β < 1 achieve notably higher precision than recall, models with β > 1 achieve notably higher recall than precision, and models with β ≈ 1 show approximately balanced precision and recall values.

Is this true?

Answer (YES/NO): NO